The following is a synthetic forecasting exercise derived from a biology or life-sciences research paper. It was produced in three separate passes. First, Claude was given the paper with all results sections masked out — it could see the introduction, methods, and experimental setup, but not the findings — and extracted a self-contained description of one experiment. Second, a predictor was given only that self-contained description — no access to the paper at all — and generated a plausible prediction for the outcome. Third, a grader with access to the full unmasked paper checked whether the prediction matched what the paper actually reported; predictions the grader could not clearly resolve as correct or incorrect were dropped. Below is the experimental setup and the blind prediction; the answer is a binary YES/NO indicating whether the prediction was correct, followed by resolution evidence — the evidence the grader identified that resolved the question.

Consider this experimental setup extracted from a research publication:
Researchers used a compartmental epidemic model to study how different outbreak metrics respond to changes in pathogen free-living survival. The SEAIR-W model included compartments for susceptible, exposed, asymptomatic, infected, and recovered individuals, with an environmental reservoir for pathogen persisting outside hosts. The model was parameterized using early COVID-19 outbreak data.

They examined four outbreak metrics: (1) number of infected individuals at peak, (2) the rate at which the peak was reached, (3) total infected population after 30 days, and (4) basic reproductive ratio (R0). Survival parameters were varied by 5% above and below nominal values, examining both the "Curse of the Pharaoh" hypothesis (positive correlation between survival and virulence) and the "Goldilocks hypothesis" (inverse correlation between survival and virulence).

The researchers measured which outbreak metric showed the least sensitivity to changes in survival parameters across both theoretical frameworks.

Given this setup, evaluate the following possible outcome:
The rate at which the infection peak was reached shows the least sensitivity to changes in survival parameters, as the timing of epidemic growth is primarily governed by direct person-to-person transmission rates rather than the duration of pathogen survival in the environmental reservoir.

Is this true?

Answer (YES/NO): YES